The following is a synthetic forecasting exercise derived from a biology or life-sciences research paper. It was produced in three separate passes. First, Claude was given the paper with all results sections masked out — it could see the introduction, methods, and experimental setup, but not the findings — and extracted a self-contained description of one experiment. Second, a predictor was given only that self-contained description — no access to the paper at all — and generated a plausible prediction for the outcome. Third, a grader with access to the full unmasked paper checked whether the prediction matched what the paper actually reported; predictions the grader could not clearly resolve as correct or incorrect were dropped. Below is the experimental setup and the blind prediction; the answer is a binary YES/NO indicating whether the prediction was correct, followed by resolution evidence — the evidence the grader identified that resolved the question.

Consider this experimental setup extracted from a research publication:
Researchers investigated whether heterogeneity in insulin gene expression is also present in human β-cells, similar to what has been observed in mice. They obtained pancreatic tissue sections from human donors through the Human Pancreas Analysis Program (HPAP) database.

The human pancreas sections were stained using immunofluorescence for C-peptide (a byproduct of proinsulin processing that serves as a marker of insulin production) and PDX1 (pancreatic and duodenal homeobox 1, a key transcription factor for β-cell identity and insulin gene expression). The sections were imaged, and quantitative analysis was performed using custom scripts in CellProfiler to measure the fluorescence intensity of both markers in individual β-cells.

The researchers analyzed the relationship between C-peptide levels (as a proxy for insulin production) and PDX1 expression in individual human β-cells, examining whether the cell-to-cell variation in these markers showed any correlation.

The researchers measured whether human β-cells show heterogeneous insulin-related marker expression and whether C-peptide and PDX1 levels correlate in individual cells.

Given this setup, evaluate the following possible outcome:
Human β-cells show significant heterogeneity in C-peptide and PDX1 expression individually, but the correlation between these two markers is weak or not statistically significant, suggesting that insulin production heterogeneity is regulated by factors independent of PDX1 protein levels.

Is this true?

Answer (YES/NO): YES